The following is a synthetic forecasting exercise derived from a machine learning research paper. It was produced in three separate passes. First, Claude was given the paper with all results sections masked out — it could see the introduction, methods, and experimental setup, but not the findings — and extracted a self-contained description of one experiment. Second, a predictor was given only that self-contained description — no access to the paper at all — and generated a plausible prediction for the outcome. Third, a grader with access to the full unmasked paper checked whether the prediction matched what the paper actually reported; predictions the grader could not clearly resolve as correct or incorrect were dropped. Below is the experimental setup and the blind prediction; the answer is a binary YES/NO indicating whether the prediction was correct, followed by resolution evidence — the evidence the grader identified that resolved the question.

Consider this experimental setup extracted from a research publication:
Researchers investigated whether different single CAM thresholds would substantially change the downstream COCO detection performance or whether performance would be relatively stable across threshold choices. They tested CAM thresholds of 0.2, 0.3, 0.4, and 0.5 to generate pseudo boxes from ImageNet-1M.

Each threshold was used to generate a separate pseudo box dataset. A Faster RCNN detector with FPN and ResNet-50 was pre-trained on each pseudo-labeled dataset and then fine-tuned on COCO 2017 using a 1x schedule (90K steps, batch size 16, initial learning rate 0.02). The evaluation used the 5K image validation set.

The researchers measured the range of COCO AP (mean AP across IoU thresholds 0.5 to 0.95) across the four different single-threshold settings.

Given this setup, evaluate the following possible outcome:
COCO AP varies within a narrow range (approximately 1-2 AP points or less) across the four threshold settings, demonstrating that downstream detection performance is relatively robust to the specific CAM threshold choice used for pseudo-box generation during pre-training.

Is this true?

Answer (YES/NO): YES